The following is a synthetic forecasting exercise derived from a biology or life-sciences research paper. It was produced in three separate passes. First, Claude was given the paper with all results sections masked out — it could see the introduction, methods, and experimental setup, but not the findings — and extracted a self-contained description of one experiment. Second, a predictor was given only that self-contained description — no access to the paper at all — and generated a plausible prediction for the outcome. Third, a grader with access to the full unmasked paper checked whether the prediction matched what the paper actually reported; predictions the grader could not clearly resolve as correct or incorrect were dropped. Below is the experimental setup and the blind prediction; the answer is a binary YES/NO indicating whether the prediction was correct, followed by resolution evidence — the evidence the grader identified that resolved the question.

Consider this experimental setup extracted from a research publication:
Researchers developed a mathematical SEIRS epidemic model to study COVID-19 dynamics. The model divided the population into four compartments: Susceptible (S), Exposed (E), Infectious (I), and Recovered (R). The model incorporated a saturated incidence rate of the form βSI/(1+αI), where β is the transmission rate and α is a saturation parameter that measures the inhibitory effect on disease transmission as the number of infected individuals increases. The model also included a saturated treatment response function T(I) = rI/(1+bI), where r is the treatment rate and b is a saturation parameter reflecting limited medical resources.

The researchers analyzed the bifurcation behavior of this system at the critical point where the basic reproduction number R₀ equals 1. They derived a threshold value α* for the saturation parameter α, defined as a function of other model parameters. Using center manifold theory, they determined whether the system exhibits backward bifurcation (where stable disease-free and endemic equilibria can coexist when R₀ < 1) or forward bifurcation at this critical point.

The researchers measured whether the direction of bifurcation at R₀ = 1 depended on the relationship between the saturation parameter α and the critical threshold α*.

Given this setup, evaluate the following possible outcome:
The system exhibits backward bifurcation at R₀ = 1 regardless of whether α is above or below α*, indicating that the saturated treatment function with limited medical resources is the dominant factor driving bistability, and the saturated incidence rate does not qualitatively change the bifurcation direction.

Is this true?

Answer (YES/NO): NO